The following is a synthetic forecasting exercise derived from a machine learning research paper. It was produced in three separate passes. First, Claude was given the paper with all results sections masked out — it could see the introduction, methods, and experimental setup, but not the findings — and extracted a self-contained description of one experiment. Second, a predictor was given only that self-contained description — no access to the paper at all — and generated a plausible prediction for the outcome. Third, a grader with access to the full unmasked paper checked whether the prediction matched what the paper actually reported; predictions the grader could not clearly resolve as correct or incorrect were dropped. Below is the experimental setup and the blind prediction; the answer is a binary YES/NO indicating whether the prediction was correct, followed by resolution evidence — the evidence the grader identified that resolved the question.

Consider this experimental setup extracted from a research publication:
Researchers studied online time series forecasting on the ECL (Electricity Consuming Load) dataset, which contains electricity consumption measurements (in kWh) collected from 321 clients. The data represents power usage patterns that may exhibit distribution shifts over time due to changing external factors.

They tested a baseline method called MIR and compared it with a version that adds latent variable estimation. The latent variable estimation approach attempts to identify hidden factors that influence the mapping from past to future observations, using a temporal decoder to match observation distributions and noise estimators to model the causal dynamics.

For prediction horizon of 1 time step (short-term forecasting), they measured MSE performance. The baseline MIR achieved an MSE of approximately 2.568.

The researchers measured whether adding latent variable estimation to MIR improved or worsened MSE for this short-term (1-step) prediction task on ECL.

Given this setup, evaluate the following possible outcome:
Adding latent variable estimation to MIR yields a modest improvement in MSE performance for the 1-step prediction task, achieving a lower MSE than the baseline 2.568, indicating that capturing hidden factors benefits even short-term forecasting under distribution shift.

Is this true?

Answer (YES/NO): NO